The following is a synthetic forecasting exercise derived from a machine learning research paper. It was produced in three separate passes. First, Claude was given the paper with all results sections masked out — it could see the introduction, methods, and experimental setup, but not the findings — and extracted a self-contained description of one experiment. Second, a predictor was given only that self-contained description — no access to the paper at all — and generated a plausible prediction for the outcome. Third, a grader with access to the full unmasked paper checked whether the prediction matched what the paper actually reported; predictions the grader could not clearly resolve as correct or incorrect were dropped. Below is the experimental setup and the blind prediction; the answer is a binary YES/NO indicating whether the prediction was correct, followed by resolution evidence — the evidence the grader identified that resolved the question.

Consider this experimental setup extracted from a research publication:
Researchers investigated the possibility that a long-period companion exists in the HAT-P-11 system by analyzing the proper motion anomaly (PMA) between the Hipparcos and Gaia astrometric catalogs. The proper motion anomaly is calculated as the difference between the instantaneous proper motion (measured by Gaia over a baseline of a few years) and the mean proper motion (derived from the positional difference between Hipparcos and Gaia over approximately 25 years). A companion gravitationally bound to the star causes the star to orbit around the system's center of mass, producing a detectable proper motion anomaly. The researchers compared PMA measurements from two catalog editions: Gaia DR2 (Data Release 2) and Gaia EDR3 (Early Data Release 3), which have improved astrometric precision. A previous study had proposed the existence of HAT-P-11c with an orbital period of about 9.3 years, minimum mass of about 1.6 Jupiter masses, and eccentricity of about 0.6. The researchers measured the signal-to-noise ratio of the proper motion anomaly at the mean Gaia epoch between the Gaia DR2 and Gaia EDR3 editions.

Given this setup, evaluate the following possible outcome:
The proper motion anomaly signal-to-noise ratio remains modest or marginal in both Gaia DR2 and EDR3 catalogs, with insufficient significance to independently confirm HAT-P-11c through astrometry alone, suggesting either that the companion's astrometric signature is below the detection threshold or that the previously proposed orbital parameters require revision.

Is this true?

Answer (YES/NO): NO